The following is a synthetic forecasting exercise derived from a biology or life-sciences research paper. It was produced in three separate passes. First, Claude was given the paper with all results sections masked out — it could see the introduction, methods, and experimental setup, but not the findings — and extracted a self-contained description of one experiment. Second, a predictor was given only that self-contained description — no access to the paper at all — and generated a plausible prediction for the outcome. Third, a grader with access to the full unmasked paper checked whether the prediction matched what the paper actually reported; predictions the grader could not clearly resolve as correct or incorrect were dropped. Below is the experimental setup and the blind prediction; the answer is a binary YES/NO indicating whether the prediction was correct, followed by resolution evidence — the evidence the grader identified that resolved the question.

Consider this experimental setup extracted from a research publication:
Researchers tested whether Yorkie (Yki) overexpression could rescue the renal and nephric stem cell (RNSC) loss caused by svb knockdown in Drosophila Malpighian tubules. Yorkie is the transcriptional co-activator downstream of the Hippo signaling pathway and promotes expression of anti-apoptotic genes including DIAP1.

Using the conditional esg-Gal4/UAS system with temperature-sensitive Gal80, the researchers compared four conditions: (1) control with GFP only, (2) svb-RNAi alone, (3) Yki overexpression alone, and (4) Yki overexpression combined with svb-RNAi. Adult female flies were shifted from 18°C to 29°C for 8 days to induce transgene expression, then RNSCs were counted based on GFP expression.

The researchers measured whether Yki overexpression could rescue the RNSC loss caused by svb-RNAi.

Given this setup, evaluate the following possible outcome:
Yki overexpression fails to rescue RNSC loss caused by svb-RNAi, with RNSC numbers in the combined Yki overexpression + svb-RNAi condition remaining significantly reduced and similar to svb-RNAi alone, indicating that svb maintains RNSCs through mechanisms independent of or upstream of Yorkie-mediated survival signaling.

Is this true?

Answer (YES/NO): YES